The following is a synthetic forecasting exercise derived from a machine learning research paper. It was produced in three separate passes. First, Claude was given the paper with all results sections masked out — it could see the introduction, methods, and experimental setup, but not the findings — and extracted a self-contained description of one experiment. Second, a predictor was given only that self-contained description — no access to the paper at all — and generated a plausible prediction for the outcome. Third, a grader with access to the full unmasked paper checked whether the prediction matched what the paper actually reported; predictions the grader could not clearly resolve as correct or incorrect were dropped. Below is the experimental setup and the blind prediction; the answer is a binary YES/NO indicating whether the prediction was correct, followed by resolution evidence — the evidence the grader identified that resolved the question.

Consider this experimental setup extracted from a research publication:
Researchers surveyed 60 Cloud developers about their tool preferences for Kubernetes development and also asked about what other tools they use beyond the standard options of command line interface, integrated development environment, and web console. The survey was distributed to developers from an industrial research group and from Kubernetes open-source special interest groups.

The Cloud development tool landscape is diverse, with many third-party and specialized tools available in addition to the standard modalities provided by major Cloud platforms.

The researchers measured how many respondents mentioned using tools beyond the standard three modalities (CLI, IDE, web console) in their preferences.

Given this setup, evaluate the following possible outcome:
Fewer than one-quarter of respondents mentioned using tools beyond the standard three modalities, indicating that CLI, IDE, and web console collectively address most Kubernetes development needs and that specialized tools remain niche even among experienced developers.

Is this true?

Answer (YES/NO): YES